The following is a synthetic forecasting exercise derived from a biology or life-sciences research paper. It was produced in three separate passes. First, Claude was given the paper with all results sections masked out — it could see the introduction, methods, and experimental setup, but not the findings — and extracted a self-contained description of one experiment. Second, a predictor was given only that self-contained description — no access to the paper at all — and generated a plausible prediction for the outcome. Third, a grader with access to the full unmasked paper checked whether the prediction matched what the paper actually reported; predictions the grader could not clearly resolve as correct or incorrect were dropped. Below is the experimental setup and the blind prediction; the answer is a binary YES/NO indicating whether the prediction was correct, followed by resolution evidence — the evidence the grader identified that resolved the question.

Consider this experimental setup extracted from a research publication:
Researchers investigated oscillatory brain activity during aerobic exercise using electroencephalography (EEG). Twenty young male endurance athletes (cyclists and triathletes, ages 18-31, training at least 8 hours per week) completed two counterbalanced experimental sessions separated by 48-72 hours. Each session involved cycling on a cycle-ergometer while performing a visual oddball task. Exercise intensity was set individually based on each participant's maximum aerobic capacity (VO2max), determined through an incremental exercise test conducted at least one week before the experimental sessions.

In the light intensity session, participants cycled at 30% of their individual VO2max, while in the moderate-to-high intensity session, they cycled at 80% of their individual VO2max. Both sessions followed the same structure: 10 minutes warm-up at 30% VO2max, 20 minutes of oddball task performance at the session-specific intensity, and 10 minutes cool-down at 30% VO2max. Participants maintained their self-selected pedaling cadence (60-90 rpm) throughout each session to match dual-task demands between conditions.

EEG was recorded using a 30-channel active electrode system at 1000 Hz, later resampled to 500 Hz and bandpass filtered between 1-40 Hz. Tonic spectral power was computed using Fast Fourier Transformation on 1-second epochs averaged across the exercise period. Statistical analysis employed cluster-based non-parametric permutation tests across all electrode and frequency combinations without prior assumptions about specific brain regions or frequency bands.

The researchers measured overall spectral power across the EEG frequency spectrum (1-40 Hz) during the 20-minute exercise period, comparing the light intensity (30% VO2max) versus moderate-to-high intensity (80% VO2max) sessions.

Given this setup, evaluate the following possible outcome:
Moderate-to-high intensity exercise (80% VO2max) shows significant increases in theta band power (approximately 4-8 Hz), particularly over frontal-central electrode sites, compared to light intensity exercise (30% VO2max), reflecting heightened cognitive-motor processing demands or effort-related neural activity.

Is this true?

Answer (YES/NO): NO